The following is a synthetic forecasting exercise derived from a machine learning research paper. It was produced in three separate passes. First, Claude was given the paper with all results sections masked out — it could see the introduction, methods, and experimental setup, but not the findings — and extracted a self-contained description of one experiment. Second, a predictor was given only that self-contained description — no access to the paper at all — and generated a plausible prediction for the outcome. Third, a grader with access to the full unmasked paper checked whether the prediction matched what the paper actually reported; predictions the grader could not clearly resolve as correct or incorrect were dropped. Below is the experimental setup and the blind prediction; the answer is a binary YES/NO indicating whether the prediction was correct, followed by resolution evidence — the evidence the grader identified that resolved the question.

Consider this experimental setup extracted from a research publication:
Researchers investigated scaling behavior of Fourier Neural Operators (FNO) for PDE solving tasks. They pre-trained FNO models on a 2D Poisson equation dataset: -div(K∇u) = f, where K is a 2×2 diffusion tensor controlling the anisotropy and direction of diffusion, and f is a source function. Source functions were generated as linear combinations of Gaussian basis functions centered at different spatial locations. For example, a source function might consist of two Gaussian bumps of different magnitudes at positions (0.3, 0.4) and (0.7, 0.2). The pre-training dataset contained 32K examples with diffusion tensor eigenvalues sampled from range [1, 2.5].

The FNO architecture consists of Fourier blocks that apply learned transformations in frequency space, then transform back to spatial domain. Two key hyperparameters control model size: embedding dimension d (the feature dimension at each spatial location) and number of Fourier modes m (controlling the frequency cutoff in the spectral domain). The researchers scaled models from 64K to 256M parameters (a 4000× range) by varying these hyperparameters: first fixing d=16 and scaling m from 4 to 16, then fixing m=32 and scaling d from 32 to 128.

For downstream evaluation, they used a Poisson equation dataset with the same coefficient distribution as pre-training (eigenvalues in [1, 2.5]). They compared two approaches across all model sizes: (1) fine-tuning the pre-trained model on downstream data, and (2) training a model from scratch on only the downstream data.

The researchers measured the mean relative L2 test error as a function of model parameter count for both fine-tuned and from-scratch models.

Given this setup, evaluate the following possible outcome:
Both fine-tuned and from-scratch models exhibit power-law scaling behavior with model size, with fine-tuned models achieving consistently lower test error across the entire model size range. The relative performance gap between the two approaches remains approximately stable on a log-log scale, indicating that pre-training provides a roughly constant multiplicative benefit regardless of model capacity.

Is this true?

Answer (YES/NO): NO